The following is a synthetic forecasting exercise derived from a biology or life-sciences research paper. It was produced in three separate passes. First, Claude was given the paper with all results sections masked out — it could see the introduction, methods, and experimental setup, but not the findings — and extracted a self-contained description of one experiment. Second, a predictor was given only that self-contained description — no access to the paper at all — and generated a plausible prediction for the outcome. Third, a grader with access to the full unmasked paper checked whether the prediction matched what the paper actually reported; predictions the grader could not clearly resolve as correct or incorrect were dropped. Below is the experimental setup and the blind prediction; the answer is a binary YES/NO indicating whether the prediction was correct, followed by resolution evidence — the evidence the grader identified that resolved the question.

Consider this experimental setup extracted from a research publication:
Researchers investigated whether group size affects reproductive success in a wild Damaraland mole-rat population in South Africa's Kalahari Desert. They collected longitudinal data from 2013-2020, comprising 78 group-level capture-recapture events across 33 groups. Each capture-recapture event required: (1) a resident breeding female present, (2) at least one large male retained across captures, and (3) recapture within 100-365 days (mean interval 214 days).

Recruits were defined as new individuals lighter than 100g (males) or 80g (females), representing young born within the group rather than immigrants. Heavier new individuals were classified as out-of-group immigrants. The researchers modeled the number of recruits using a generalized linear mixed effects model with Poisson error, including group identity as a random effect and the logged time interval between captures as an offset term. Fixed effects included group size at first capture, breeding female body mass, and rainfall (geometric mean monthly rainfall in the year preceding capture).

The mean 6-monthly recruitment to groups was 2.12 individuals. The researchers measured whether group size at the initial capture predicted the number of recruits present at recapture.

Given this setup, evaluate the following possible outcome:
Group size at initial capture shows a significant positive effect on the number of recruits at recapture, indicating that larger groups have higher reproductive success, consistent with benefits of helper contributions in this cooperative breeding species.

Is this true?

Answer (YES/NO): NO